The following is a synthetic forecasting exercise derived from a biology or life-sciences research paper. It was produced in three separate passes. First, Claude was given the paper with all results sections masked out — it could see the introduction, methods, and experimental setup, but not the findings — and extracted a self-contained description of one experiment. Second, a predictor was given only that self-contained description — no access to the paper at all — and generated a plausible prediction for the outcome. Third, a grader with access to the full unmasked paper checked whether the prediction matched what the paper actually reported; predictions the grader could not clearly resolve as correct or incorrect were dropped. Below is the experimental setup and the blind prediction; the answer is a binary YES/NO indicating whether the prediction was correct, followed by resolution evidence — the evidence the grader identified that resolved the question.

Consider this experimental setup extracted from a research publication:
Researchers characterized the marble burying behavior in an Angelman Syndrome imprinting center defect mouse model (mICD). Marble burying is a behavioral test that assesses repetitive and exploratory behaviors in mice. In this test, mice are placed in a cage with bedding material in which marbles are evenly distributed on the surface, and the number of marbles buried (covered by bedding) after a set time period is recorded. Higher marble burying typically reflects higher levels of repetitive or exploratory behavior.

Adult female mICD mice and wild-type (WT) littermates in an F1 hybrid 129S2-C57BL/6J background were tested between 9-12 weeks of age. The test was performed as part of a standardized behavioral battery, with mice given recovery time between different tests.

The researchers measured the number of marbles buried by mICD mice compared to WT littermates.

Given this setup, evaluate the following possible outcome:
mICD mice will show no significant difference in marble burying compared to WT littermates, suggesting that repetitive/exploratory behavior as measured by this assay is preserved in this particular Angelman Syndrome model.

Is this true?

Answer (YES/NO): NO